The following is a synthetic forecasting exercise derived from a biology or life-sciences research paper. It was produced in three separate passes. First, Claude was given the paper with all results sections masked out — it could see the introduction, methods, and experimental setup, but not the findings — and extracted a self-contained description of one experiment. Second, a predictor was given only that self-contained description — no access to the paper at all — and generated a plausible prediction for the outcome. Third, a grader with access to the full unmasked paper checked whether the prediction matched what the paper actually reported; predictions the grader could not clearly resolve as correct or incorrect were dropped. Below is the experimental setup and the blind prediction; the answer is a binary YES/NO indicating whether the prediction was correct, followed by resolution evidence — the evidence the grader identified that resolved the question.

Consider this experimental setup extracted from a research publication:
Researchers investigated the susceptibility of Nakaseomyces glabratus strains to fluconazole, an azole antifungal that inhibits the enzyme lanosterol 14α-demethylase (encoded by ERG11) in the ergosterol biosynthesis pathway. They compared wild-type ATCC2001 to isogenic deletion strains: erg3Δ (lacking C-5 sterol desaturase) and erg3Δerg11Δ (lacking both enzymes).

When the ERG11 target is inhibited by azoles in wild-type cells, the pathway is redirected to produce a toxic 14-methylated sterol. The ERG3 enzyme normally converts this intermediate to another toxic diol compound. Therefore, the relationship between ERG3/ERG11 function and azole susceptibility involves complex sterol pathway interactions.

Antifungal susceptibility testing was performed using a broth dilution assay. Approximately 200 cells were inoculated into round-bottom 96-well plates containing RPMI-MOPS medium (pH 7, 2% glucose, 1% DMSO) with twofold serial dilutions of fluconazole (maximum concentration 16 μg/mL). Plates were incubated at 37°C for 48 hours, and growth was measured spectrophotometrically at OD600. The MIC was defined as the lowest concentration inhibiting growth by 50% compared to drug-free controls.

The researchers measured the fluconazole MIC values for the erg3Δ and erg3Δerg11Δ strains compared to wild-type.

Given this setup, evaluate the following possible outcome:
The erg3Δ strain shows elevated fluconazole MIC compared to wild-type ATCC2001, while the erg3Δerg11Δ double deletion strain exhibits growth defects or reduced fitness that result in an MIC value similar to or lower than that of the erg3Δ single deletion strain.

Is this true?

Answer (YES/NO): NO